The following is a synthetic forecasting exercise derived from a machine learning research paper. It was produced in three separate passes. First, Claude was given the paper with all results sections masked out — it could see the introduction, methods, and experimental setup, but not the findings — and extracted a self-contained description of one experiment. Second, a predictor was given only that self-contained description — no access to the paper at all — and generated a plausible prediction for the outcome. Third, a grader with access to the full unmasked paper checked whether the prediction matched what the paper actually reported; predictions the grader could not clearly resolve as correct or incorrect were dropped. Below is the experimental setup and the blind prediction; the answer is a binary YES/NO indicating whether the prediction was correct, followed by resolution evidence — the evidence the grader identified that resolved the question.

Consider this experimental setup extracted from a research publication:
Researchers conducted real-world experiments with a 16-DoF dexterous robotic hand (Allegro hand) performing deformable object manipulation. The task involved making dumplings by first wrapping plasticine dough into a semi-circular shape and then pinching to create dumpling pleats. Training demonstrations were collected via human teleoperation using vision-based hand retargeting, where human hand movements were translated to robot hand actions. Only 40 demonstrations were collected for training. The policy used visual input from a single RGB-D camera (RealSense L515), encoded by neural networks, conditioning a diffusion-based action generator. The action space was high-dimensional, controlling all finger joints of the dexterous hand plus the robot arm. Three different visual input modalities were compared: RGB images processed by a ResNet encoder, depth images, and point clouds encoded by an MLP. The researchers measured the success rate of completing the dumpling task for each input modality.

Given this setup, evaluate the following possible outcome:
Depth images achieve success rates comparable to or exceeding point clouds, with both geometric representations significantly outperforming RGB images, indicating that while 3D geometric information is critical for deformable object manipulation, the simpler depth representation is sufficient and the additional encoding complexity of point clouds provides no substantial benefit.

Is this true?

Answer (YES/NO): NO